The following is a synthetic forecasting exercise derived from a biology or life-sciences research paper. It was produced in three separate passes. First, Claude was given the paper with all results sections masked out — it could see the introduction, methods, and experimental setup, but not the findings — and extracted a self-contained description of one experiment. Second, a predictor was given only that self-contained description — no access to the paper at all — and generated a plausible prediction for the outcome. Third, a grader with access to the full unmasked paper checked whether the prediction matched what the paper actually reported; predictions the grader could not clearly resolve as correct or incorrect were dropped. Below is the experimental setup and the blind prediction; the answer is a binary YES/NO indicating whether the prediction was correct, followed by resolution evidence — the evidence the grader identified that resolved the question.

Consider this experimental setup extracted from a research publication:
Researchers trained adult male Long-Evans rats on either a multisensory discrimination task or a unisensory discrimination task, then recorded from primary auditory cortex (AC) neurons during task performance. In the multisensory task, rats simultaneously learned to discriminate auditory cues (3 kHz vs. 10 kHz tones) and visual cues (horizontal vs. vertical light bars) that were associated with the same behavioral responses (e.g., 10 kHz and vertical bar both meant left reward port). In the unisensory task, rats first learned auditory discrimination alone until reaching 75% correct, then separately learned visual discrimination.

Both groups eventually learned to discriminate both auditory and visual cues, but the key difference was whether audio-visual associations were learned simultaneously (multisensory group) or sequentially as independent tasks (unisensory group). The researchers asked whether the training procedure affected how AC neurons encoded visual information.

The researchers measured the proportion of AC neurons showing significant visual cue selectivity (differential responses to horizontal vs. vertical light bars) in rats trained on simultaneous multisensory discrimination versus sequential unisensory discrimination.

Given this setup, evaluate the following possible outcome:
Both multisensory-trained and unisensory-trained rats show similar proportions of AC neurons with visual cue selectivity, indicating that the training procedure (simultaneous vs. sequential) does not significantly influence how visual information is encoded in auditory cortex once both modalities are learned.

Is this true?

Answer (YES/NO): NO